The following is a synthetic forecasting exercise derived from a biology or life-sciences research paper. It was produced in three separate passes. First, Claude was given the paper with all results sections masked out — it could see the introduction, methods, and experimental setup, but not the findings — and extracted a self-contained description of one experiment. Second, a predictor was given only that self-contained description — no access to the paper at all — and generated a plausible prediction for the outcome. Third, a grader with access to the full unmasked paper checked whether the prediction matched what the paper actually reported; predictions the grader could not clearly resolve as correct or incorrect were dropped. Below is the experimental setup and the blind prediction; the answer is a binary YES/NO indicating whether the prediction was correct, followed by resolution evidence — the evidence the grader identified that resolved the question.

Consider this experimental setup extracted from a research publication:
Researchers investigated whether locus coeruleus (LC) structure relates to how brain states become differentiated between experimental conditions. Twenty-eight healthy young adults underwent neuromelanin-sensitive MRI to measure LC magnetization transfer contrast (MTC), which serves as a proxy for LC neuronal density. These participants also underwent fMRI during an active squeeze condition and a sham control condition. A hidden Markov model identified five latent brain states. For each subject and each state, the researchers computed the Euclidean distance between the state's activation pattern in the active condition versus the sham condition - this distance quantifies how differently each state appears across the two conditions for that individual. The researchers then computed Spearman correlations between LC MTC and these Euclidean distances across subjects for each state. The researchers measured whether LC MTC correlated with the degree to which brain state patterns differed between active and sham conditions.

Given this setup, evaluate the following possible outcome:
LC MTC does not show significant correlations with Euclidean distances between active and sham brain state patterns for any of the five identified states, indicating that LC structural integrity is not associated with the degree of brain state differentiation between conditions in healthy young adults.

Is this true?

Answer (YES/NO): NO